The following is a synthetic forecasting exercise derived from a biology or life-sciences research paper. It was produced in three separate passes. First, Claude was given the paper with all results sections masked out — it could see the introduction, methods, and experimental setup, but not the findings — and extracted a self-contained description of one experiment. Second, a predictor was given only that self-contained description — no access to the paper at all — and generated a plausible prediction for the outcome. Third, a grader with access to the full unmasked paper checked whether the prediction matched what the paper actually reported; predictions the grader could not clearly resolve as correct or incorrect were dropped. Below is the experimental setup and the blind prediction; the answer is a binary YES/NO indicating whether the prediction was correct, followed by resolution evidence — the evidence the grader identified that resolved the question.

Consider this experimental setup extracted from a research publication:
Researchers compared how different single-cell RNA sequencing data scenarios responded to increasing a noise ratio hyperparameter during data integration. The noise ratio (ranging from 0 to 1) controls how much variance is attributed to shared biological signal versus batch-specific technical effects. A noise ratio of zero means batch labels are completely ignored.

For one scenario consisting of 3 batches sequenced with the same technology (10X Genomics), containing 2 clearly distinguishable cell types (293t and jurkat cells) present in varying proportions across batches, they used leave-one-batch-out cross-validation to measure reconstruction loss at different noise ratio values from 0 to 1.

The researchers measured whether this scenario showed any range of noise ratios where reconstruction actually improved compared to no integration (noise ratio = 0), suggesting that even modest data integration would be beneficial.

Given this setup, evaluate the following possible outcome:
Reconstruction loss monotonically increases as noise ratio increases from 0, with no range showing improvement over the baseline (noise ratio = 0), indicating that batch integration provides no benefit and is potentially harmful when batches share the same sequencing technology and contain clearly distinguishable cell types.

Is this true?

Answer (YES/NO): YES